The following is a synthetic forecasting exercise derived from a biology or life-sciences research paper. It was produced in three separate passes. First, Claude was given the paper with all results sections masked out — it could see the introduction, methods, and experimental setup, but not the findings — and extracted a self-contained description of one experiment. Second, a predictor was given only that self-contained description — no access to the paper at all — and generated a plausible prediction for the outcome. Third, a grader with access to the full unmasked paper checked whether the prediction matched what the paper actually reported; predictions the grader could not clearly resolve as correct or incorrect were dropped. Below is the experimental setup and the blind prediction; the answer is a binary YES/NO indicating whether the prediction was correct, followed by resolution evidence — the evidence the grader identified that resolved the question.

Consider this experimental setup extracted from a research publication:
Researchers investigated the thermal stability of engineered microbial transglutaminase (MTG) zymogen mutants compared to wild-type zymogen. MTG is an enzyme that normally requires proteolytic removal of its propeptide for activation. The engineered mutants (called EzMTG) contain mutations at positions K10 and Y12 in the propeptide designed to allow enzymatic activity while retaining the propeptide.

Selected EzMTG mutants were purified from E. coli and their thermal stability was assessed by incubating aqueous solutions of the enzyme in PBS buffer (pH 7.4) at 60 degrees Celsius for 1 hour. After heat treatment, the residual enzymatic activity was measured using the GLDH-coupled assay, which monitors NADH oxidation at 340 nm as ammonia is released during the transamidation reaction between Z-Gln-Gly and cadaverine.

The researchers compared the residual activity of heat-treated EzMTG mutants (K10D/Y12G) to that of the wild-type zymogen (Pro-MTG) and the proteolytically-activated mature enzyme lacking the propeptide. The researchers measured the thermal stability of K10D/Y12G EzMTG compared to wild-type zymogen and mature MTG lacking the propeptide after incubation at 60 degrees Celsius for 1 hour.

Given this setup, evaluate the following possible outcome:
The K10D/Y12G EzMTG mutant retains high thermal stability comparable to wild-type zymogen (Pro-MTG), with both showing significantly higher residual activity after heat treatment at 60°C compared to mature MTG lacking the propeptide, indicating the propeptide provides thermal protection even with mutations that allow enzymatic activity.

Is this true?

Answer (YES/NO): NO